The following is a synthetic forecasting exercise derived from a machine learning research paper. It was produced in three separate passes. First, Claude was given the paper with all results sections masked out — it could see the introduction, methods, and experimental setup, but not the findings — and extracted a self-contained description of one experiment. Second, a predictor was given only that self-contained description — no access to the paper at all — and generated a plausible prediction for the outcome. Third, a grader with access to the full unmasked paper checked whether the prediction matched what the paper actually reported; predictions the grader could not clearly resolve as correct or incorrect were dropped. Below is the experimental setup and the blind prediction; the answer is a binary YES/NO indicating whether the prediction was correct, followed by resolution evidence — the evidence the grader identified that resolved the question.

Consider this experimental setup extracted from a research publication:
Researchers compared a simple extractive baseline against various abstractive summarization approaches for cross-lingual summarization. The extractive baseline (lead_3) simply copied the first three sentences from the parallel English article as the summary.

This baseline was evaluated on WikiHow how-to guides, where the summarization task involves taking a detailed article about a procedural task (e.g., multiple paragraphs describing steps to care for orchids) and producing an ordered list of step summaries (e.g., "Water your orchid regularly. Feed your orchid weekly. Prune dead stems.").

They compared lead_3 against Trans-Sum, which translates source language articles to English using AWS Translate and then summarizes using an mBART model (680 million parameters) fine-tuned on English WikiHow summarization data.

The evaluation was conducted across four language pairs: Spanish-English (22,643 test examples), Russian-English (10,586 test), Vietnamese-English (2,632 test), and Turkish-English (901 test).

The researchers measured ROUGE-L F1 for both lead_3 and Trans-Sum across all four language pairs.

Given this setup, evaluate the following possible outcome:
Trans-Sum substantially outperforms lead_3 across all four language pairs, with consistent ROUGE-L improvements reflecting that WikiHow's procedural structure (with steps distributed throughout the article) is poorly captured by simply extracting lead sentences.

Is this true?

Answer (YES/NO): YES